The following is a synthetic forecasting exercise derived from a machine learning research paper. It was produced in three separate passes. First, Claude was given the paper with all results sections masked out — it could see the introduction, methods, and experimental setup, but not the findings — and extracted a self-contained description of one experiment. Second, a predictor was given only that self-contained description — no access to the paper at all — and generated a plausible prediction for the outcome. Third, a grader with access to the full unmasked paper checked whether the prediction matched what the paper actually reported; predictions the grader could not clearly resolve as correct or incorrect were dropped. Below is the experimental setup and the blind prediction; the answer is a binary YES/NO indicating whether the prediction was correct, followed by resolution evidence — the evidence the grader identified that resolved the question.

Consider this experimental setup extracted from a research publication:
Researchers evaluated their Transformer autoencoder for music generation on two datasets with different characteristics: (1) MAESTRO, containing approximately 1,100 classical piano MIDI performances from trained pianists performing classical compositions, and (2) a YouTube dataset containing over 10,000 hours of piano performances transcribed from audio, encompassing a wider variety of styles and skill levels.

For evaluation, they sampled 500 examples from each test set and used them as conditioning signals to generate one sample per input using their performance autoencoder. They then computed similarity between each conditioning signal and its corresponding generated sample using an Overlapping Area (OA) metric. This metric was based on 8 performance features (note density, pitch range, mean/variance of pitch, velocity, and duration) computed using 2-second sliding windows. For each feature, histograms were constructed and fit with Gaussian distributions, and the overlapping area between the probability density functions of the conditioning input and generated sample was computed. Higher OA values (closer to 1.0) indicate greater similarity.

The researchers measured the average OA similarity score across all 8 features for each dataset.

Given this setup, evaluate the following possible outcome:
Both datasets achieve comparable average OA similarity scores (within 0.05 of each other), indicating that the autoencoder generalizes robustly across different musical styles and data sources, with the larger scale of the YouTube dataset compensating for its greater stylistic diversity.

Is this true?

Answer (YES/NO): NO